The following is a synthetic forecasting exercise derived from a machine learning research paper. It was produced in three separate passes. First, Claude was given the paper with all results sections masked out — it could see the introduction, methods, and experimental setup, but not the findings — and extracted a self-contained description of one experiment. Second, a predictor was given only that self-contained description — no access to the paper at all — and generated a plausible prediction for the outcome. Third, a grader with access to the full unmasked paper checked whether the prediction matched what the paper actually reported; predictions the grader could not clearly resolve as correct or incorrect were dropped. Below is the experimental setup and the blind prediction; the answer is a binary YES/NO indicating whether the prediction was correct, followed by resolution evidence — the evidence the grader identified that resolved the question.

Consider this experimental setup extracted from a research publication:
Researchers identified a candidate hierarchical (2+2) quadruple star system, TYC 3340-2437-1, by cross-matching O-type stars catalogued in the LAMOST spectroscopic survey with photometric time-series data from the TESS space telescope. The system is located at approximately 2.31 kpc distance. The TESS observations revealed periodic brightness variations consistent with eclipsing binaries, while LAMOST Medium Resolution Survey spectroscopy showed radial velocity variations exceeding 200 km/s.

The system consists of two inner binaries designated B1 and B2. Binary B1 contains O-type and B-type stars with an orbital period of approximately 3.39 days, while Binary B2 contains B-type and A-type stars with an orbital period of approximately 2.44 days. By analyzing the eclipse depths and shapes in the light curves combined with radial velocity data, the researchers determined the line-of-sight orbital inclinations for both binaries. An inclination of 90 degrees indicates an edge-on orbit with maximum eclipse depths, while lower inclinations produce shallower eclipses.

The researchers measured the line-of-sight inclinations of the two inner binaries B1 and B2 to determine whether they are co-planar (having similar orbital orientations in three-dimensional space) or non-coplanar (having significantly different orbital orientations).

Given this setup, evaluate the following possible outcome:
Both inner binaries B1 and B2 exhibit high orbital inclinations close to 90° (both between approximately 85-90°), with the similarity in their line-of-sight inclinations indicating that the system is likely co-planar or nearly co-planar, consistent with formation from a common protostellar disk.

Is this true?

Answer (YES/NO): NO